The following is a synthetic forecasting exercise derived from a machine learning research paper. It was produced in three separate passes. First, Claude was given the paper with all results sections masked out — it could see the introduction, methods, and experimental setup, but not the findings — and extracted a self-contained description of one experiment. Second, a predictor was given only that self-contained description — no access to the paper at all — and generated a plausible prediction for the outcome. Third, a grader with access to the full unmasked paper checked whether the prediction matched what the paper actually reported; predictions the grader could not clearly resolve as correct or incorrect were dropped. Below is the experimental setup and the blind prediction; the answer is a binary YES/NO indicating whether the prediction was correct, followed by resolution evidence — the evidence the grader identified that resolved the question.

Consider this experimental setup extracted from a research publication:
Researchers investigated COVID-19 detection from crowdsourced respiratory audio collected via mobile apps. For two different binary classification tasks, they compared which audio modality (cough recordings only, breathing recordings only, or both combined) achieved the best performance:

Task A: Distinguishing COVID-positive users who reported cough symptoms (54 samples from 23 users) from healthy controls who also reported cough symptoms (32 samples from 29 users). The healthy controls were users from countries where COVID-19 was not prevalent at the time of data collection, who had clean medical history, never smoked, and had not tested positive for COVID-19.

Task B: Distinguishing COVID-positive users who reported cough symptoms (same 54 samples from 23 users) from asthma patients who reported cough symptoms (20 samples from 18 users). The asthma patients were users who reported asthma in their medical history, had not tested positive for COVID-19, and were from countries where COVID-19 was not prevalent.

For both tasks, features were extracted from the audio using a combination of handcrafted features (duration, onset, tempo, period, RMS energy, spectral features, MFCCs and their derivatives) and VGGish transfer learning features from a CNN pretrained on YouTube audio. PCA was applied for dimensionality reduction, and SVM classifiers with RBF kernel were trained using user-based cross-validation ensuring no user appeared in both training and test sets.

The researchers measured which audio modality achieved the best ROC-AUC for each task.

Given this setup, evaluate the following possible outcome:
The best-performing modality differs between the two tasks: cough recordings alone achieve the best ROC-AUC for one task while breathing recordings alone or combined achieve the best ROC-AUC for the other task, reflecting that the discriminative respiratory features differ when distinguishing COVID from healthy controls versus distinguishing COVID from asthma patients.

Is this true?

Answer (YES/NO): YES